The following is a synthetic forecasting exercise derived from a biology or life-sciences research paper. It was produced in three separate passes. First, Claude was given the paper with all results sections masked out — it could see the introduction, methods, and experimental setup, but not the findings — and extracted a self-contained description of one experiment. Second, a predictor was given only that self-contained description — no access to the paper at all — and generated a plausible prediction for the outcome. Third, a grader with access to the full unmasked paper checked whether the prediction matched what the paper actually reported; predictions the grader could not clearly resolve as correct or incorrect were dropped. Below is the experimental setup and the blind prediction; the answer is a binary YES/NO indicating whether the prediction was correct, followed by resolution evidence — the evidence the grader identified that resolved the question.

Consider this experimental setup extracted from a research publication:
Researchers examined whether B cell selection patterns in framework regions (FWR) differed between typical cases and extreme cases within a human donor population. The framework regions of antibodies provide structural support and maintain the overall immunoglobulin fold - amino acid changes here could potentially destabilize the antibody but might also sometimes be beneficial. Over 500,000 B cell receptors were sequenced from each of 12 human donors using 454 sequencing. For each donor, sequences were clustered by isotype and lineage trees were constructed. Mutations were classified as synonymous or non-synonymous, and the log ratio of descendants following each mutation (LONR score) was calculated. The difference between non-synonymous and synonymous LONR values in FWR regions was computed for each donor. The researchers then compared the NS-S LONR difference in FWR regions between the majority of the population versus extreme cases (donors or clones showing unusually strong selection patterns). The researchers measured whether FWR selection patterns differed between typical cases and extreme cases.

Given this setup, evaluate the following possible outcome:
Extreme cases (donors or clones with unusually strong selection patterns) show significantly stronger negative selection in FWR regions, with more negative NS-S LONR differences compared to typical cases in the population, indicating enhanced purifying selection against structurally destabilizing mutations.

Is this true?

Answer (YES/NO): NO